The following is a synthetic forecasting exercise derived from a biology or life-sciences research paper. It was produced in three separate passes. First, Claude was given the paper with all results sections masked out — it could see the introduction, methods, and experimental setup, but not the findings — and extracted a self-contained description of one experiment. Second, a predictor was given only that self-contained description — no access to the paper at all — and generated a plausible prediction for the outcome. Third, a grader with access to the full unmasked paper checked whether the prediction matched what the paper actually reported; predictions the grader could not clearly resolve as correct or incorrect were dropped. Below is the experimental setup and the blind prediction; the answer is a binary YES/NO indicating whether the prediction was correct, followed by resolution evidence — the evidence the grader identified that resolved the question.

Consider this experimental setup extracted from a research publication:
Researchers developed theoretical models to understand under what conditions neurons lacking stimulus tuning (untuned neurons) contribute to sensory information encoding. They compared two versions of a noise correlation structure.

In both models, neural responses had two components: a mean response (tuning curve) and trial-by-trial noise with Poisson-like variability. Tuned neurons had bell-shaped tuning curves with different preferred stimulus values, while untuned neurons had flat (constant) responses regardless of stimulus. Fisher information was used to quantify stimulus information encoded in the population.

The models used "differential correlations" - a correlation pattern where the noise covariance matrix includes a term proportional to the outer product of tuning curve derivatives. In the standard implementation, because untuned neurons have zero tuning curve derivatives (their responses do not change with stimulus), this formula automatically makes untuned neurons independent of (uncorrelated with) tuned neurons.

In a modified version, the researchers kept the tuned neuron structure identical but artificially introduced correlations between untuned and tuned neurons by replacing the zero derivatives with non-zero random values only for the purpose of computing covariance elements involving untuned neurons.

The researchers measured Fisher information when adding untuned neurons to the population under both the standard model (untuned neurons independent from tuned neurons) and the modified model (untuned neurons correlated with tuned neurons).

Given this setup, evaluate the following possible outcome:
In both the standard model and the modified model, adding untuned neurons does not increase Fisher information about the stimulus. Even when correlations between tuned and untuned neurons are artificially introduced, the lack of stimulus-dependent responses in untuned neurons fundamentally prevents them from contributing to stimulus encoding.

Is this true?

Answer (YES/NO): NO